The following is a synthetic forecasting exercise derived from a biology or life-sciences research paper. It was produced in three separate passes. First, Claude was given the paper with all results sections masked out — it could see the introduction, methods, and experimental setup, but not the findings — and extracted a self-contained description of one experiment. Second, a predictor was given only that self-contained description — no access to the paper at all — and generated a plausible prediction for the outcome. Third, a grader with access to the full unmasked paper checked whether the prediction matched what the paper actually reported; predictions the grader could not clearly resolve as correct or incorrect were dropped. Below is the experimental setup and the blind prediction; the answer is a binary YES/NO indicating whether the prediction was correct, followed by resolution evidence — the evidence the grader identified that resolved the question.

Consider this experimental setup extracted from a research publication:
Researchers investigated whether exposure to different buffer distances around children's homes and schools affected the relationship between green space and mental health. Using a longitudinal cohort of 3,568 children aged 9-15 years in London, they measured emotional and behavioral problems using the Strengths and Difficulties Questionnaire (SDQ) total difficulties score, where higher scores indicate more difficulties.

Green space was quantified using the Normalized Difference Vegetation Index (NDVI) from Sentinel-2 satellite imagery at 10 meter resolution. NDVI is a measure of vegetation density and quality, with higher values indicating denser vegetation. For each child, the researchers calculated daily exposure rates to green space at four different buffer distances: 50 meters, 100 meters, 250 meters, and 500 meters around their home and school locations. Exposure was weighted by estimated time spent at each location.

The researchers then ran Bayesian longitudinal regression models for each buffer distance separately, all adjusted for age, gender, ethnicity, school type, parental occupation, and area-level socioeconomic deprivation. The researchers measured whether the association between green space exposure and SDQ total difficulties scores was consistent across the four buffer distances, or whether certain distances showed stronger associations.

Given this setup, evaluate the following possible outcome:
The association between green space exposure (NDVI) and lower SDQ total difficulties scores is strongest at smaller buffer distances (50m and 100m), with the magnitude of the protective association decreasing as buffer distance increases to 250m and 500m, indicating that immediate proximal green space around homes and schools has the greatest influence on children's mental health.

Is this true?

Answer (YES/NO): NO